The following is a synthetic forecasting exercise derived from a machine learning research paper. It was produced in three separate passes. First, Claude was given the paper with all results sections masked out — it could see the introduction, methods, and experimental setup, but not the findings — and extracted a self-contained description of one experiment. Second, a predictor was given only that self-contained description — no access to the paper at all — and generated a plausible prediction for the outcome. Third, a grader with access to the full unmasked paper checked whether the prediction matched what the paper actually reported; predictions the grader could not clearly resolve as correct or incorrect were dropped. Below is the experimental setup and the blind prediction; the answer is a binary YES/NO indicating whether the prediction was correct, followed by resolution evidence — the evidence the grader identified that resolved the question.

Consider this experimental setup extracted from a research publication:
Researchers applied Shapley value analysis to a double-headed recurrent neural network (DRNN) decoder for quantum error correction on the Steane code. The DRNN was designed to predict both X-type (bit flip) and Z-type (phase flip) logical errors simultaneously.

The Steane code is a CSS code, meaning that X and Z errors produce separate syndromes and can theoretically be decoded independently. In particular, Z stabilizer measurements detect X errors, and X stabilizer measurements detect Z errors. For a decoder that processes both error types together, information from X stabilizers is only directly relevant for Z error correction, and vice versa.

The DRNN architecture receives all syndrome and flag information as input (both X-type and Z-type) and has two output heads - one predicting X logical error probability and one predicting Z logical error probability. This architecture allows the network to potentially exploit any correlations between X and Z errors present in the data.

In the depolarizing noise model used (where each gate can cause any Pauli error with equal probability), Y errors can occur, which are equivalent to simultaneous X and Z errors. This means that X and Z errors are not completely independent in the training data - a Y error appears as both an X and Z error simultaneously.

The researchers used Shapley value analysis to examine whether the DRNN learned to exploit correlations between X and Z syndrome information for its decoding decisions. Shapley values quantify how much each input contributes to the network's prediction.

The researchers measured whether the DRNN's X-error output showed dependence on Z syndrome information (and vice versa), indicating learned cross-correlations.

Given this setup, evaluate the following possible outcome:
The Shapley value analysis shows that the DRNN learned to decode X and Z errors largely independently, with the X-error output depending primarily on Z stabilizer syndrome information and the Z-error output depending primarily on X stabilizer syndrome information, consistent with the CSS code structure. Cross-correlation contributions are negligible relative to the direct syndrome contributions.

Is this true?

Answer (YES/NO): NO